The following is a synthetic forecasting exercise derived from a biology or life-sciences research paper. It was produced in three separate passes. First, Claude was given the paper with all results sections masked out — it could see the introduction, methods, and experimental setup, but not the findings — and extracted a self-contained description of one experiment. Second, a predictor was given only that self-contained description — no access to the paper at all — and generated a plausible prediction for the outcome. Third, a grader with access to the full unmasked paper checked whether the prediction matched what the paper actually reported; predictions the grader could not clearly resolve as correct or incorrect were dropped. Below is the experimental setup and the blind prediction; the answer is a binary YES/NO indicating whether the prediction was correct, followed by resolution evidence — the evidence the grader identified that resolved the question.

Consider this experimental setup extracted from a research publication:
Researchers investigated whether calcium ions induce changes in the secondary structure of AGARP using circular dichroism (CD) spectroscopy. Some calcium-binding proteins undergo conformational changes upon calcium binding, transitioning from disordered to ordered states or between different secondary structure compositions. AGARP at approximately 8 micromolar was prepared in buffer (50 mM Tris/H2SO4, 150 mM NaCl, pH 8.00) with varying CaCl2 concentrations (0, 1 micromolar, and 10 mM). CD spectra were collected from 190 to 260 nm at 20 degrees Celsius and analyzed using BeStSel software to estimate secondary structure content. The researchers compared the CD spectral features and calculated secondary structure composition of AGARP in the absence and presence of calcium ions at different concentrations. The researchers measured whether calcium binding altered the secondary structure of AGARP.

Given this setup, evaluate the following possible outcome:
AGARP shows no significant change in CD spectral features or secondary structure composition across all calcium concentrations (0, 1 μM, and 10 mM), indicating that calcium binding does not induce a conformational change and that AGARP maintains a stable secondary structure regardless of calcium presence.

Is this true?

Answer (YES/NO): YES